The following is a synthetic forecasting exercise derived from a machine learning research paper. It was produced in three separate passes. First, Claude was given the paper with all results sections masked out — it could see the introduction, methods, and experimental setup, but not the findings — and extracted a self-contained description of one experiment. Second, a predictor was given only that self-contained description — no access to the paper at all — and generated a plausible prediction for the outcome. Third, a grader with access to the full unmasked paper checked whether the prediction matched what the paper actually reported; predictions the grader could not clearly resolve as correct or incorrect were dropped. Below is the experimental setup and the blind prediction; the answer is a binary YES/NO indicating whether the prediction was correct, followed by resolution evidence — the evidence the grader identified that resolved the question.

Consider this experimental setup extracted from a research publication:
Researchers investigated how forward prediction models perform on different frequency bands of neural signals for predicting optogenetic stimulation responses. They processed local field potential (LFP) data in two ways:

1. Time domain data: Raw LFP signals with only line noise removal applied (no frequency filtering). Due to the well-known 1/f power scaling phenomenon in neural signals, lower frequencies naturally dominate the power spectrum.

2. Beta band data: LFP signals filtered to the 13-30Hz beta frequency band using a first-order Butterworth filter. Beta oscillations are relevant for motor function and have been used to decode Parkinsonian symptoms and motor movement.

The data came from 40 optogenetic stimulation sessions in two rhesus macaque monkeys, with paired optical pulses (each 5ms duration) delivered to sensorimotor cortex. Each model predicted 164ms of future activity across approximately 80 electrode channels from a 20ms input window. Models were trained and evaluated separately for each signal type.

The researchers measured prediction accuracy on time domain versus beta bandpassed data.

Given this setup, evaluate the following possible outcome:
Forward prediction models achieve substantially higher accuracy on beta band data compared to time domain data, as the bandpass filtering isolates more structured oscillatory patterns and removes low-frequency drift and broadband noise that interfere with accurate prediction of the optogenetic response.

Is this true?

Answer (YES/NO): NO